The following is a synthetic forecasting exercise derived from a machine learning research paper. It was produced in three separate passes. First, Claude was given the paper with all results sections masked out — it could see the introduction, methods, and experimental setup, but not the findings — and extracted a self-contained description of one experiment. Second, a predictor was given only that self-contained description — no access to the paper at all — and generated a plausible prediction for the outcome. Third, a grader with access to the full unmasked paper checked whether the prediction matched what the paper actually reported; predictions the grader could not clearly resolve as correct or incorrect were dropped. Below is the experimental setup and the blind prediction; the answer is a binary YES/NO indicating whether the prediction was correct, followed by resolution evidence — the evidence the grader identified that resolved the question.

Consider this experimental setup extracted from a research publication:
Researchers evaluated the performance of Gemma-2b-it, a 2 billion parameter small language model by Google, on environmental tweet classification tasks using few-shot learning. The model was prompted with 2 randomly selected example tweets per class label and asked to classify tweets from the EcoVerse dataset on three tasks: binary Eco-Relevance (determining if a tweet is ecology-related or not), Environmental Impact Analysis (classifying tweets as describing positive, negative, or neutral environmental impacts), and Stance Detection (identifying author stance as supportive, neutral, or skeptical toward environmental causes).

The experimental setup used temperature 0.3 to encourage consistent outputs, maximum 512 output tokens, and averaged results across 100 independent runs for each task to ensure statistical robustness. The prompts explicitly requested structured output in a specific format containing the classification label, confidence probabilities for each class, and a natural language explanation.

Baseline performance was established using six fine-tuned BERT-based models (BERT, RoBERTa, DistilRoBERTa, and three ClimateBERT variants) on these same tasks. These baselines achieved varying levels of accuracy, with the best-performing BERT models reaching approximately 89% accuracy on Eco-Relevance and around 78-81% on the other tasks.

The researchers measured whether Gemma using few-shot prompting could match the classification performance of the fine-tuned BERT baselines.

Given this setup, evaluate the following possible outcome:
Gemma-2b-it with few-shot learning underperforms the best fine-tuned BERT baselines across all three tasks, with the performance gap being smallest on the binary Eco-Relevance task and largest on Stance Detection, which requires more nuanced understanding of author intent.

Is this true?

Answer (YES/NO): NO